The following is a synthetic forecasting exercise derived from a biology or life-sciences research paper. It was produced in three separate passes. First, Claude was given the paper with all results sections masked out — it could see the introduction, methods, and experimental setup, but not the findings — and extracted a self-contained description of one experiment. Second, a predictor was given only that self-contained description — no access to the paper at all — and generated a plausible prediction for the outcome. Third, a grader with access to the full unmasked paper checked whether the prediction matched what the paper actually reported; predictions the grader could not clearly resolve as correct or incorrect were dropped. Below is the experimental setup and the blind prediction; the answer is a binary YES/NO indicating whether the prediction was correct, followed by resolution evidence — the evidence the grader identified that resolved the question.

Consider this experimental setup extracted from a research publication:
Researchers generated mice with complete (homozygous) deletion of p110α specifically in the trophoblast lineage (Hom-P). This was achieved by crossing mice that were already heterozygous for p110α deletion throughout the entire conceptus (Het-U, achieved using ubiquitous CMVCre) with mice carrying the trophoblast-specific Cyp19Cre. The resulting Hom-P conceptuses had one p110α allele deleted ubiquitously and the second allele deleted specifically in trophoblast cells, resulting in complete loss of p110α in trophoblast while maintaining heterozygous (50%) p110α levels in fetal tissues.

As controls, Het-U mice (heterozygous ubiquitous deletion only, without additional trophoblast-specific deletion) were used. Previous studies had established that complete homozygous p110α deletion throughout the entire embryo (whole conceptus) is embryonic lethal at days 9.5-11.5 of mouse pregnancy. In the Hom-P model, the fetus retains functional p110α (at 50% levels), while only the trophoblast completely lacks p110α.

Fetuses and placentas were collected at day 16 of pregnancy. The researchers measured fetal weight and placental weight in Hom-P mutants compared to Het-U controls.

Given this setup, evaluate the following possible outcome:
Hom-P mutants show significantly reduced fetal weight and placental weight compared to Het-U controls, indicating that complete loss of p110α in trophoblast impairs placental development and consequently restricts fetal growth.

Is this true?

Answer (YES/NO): NO